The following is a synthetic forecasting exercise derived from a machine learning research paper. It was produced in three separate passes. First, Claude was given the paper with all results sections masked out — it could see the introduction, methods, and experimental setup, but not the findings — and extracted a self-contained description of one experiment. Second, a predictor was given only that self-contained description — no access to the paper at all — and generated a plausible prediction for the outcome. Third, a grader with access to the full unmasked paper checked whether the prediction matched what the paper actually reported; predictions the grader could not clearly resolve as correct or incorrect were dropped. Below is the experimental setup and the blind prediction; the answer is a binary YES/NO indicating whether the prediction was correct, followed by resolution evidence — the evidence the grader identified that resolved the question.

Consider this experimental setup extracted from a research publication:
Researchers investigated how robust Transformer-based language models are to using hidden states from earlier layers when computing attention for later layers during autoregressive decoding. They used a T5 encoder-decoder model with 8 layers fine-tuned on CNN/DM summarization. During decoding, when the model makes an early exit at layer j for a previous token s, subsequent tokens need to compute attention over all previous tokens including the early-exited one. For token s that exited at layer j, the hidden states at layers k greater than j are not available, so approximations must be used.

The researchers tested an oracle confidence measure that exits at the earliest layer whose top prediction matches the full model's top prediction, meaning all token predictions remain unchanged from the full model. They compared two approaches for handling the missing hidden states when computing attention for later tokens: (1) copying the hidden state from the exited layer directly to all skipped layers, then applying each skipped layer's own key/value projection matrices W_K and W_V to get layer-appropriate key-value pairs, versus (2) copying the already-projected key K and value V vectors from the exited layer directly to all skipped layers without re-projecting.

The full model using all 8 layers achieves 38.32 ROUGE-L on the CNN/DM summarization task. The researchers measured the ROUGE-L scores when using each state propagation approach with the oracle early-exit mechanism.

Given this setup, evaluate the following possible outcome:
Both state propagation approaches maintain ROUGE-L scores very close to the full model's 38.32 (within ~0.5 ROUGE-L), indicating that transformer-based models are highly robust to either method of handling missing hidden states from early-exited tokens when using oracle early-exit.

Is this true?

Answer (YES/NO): NO